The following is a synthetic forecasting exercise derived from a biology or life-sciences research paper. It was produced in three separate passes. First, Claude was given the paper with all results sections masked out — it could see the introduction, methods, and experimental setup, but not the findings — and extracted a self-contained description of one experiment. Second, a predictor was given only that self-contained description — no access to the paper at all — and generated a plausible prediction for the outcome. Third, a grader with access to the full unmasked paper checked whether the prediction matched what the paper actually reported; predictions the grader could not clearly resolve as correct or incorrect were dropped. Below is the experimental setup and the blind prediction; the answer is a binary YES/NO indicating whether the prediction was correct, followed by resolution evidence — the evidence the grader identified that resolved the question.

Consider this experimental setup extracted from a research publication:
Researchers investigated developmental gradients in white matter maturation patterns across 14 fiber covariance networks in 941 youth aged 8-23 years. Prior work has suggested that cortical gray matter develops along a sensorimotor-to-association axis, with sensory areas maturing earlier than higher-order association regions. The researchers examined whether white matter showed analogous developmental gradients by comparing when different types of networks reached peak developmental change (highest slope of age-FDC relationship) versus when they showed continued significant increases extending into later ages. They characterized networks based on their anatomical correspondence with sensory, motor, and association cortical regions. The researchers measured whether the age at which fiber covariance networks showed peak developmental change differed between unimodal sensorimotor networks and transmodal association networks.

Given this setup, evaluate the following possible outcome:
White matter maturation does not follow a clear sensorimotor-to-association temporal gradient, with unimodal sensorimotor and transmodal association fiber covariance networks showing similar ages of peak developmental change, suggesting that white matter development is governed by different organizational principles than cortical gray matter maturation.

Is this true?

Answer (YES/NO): NO